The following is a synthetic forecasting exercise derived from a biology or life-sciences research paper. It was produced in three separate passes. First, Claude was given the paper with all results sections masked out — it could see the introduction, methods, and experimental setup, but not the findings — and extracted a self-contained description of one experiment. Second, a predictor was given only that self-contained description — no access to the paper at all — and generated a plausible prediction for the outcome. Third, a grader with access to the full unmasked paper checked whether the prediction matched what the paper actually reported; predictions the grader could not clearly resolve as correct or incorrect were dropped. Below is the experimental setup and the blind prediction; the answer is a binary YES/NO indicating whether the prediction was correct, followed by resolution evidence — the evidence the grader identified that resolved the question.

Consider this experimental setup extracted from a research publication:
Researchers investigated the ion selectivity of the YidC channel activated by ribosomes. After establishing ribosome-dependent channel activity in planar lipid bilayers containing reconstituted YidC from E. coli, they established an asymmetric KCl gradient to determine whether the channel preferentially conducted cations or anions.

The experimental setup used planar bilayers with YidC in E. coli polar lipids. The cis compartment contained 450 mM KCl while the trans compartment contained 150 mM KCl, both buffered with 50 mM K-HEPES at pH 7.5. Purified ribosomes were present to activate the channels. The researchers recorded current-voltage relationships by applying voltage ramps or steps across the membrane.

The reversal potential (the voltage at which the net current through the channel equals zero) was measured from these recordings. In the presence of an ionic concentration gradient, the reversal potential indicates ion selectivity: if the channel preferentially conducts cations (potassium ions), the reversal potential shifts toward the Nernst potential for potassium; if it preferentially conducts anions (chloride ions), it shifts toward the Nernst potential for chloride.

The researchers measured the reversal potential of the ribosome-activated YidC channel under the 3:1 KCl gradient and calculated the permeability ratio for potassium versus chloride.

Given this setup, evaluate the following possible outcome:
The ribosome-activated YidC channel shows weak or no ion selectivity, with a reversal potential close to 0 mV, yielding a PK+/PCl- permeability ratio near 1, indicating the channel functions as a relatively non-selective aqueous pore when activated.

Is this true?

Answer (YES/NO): NO